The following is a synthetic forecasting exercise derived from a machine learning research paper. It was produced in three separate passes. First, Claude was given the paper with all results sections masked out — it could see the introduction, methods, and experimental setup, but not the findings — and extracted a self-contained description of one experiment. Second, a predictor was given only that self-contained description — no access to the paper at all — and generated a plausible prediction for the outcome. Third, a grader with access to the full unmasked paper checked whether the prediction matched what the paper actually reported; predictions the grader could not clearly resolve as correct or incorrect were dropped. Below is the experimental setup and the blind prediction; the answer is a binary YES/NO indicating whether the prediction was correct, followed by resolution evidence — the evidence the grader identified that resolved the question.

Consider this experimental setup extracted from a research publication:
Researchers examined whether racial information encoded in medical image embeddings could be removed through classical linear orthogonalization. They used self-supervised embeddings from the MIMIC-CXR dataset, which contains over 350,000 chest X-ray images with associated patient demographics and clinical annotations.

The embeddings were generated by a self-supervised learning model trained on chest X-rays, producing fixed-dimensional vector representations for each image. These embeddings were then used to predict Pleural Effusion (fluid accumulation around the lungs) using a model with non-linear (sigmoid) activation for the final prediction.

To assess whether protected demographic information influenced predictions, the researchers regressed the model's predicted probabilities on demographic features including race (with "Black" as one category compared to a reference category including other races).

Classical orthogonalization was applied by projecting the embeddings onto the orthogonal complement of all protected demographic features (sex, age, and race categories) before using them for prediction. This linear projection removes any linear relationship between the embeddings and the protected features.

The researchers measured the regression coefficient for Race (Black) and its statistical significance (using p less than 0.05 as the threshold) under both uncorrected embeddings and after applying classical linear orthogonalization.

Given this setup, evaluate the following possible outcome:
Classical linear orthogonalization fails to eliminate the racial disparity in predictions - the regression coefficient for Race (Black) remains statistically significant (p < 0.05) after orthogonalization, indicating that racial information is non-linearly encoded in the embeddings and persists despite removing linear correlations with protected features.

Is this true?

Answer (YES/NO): YES